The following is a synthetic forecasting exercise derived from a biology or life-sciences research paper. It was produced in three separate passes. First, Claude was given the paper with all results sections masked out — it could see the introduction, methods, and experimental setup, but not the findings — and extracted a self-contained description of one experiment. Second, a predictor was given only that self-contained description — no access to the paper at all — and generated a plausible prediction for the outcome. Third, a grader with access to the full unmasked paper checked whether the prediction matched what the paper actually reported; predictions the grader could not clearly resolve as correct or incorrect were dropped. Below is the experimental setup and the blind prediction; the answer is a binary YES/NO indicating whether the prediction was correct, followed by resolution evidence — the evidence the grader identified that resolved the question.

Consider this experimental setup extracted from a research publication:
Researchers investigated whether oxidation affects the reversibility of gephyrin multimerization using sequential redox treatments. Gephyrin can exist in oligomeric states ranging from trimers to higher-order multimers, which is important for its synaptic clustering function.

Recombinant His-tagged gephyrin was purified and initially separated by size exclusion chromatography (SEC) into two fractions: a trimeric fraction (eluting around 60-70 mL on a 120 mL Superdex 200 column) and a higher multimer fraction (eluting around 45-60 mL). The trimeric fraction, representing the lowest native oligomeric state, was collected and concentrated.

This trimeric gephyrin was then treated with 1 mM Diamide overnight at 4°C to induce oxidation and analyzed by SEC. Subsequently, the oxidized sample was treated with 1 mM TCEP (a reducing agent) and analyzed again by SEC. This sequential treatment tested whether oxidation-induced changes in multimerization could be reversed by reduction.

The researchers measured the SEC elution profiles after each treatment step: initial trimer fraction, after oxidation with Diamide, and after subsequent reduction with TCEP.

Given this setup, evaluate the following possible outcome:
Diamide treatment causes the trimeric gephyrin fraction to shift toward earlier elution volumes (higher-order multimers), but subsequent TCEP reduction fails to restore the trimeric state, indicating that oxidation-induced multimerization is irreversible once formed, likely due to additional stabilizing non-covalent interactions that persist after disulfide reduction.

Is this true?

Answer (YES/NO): NO